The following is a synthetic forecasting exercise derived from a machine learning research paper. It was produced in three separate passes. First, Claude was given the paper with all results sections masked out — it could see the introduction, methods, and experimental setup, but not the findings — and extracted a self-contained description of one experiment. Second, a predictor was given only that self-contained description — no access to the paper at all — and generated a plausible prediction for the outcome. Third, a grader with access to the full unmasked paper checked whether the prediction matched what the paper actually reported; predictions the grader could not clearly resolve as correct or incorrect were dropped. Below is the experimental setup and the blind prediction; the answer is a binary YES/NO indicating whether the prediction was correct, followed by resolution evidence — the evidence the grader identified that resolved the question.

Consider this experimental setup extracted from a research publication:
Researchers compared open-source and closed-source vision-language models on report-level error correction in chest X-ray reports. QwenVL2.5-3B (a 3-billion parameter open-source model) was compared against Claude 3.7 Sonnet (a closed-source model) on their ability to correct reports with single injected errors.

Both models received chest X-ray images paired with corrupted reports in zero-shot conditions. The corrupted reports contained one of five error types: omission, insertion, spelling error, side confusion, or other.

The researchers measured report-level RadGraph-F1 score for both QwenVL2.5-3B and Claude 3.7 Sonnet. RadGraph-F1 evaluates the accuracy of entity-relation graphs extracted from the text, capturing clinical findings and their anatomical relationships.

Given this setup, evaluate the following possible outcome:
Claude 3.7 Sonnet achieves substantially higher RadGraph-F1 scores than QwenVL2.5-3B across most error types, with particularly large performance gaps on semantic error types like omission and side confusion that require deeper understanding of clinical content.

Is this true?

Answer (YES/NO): NO